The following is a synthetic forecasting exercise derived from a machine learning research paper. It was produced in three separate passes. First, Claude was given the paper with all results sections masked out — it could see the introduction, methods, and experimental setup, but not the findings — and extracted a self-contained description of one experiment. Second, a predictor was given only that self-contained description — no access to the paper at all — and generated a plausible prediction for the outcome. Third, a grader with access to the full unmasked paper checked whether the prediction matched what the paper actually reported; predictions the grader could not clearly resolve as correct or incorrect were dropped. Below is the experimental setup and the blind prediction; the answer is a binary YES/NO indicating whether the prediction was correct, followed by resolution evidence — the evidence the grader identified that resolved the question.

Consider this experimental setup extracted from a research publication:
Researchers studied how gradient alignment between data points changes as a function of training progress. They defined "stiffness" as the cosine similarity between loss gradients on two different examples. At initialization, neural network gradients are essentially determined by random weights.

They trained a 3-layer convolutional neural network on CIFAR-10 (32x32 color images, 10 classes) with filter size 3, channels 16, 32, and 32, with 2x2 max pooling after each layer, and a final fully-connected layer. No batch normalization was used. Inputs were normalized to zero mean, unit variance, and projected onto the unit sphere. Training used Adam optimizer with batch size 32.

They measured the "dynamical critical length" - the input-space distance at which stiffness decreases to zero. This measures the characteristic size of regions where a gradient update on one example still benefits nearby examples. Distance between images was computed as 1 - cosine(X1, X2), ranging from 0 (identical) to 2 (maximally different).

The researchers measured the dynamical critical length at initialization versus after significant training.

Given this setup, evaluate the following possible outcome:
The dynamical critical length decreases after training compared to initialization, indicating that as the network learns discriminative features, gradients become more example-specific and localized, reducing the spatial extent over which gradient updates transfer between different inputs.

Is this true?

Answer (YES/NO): YES